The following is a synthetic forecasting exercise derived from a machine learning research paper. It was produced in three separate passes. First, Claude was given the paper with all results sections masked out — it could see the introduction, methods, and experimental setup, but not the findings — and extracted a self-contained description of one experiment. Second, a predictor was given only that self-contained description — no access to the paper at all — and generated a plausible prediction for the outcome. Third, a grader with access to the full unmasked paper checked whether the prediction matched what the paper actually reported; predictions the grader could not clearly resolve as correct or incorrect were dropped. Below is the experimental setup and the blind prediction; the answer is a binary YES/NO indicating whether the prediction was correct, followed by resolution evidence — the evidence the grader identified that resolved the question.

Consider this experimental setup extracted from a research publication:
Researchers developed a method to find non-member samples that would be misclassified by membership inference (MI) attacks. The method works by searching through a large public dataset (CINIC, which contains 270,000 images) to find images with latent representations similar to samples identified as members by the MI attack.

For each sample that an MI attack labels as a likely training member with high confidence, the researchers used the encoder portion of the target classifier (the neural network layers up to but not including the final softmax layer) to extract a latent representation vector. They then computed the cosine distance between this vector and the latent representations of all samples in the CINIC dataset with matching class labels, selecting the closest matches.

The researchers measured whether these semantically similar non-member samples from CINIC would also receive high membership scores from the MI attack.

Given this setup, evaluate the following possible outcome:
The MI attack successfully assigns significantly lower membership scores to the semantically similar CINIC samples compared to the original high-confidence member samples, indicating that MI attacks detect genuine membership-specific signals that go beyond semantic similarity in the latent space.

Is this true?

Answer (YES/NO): NO